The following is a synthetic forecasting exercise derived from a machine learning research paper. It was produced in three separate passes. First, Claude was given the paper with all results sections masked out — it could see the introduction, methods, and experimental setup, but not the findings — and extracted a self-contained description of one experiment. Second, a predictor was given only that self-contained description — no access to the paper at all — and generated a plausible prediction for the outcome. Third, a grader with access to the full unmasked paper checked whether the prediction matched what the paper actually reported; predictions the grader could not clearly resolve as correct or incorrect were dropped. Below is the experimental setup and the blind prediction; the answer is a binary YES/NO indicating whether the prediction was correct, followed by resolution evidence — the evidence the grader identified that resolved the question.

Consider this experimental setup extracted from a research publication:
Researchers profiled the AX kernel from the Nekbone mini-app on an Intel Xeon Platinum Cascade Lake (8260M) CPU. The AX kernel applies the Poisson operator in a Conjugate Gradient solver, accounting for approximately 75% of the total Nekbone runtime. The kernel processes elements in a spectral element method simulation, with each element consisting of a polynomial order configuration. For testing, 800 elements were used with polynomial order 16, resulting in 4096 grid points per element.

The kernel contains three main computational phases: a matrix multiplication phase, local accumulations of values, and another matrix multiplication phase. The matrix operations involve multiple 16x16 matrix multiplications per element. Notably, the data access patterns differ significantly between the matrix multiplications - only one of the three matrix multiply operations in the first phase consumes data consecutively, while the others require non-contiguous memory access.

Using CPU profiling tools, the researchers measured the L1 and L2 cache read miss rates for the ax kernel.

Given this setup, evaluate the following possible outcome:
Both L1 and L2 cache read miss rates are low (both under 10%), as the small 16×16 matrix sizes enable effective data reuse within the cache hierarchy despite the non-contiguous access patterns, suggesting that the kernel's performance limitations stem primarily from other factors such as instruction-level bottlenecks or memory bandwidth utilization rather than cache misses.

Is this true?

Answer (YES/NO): NO